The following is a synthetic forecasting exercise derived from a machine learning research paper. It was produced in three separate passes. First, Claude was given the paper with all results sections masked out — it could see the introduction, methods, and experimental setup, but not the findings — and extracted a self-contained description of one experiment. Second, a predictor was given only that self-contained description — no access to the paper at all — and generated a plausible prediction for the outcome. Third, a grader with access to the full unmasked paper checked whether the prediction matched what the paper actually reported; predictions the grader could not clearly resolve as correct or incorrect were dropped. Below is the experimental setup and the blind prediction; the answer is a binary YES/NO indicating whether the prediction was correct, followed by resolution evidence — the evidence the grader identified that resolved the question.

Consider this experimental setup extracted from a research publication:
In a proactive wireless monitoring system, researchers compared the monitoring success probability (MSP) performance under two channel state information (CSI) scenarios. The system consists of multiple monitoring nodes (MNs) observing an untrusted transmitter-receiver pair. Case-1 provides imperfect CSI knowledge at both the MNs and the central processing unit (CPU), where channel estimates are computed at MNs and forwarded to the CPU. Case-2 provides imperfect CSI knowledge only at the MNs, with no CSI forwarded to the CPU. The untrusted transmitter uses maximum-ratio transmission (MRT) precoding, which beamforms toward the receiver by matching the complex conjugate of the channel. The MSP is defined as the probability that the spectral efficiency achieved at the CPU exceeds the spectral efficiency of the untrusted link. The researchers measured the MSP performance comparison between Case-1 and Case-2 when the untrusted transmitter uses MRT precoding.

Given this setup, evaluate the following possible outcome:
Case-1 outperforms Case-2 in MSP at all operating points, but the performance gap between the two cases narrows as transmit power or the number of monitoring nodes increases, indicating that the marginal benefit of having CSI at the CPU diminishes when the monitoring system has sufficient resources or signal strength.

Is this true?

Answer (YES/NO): NO